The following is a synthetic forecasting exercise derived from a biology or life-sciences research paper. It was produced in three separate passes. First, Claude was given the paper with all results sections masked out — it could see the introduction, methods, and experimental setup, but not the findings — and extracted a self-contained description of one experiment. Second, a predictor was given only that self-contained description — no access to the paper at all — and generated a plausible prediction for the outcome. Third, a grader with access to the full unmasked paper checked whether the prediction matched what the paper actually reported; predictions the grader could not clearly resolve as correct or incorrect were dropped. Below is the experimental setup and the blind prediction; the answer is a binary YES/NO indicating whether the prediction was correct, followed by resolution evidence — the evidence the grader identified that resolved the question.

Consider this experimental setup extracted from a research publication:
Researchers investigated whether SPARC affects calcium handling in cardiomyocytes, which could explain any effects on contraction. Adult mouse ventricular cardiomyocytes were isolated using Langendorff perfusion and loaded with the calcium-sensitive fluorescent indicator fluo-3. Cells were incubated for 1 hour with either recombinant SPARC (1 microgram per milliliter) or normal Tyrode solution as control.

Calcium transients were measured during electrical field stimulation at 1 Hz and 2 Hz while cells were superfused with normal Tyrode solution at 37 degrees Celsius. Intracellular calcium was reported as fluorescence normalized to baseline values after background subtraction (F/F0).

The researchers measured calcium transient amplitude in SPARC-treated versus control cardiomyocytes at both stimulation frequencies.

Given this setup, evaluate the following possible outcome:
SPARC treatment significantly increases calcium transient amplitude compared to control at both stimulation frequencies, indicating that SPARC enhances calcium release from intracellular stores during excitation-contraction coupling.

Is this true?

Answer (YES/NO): NO